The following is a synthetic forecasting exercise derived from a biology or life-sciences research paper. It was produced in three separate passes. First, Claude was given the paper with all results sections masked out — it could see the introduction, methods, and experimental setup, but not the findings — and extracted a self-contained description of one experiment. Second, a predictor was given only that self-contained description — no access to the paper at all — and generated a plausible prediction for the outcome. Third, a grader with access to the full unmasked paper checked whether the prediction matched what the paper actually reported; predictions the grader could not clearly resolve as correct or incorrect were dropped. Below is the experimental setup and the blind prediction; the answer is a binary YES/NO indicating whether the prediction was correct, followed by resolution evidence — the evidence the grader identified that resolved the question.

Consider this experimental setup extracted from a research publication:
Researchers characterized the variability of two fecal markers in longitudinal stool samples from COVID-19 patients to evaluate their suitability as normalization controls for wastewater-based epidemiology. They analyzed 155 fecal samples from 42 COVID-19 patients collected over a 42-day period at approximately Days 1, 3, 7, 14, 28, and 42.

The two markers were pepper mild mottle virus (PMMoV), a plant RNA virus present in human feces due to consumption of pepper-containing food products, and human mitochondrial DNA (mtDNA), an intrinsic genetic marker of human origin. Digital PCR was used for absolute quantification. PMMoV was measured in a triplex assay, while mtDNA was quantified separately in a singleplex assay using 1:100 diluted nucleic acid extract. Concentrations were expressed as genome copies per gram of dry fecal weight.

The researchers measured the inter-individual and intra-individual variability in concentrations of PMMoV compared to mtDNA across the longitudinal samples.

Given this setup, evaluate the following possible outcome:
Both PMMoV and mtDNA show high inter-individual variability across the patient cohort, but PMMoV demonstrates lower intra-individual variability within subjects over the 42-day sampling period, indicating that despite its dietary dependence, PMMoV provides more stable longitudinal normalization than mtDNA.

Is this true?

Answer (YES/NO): NO